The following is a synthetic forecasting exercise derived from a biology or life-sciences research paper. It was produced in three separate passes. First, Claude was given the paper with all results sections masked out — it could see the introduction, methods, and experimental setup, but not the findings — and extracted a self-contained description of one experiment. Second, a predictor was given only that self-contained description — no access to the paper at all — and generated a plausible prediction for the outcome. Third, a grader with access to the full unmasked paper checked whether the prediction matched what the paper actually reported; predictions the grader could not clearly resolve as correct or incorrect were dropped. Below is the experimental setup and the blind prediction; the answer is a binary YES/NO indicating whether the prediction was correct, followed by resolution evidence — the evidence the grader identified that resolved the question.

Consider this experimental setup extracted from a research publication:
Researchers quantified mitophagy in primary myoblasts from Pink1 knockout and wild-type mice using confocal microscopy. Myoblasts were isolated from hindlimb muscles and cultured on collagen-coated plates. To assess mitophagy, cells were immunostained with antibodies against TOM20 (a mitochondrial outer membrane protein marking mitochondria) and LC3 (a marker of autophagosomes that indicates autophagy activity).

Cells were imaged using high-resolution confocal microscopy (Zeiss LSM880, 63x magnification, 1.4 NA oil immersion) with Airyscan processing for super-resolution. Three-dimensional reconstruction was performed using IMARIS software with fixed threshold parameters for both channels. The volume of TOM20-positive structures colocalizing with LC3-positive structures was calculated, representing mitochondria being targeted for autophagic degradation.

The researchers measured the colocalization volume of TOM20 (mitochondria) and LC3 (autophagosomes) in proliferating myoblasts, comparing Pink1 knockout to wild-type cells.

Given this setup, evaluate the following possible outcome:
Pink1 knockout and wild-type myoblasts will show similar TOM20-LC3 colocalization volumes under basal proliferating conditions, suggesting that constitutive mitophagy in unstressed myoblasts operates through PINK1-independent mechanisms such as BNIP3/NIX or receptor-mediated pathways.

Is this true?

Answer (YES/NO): NO